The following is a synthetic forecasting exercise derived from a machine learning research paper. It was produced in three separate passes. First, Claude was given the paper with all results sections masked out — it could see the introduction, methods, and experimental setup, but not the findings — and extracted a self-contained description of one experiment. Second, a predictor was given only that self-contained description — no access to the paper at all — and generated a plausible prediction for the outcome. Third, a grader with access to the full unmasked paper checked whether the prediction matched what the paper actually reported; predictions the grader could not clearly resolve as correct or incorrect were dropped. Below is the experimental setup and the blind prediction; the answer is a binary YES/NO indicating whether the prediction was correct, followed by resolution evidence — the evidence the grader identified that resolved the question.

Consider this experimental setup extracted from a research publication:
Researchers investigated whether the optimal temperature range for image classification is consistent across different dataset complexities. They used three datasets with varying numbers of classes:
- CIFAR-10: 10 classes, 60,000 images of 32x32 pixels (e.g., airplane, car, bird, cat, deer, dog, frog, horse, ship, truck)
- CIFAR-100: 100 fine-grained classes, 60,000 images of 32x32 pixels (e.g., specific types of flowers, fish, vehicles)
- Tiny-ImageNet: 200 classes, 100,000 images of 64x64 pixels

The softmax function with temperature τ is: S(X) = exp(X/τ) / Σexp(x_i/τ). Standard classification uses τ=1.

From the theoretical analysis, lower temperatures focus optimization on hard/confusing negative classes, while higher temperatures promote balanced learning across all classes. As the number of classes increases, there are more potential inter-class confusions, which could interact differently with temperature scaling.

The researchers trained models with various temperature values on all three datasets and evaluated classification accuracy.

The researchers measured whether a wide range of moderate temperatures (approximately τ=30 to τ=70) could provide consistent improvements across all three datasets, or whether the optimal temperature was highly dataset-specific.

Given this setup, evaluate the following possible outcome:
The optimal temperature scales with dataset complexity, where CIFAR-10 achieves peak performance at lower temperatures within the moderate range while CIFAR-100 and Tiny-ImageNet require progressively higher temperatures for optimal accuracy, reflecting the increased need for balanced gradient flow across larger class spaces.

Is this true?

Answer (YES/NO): NO